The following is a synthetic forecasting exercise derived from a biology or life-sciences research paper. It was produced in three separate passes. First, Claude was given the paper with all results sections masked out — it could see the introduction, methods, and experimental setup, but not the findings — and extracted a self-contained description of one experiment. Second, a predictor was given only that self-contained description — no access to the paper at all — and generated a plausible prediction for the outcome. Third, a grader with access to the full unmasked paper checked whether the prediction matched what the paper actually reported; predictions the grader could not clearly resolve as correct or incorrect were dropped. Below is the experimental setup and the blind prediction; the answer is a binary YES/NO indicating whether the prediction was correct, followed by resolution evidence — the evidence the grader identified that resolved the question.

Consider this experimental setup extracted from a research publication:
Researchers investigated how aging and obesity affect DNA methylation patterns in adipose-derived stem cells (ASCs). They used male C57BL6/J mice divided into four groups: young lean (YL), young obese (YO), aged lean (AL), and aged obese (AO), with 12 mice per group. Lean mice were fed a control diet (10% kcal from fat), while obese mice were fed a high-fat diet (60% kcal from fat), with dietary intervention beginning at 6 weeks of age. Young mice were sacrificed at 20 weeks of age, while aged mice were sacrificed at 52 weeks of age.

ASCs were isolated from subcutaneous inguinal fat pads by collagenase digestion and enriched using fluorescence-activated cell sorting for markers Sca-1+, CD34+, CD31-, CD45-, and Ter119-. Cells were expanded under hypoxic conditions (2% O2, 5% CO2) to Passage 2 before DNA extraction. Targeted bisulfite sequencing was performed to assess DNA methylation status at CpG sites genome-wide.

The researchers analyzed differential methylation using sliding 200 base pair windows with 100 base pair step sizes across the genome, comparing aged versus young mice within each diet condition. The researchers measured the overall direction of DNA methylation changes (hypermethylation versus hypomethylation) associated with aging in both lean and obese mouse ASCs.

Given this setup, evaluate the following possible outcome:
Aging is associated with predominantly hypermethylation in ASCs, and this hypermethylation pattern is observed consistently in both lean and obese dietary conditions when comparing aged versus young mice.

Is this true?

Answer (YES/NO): NO